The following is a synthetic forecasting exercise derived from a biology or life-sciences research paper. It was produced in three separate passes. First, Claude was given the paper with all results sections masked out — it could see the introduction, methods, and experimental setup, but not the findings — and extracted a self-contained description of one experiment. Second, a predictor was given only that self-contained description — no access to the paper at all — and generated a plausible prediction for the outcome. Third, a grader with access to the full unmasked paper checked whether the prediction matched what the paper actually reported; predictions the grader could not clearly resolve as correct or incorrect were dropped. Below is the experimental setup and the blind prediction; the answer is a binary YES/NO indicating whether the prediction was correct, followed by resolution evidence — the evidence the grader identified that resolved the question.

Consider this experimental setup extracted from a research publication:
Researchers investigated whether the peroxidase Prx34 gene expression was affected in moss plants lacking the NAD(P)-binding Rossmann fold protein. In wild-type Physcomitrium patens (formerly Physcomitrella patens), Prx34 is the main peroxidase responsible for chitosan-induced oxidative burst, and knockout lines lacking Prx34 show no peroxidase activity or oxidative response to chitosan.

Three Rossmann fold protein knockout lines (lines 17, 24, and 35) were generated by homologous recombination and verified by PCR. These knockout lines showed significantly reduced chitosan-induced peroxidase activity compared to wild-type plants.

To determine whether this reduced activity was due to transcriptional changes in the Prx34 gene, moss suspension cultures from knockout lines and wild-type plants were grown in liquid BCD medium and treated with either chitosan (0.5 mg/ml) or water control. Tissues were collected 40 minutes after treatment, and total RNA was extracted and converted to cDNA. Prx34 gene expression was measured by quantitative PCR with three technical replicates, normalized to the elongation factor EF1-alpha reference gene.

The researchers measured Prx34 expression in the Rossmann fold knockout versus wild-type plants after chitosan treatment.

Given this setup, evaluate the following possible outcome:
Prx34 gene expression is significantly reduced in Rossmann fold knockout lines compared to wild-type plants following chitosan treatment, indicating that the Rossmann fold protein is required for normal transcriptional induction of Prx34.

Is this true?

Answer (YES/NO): NO